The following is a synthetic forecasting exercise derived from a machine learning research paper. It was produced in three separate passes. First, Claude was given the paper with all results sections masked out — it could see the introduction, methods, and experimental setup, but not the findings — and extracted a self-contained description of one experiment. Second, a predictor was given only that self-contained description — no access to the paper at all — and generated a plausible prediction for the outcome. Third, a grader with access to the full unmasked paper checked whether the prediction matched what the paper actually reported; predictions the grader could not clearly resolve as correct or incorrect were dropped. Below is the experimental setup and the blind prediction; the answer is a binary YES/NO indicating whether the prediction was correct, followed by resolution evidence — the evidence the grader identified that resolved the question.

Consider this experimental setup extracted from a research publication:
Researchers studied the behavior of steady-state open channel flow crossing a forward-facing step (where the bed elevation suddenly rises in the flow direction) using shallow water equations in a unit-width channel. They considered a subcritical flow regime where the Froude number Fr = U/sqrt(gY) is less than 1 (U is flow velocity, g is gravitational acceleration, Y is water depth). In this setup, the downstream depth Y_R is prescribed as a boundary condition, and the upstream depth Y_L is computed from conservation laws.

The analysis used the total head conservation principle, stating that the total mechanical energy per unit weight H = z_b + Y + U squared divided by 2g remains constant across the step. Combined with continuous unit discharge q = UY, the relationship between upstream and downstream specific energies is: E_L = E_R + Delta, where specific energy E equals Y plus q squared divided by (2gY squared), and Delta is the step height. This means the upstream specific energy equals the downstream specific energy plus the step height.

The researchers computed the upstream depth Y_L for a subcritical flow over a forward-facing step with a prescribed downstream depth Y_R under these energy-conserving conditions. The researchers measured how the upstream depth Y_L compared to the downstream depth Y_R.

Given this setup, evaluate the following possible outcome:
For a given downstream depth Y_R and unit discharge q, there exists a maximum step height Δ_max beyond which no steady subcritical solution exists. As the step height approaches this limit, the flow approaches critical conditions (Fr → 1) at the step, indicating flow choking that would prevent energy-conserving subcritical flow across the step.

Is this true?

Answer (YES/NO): NO